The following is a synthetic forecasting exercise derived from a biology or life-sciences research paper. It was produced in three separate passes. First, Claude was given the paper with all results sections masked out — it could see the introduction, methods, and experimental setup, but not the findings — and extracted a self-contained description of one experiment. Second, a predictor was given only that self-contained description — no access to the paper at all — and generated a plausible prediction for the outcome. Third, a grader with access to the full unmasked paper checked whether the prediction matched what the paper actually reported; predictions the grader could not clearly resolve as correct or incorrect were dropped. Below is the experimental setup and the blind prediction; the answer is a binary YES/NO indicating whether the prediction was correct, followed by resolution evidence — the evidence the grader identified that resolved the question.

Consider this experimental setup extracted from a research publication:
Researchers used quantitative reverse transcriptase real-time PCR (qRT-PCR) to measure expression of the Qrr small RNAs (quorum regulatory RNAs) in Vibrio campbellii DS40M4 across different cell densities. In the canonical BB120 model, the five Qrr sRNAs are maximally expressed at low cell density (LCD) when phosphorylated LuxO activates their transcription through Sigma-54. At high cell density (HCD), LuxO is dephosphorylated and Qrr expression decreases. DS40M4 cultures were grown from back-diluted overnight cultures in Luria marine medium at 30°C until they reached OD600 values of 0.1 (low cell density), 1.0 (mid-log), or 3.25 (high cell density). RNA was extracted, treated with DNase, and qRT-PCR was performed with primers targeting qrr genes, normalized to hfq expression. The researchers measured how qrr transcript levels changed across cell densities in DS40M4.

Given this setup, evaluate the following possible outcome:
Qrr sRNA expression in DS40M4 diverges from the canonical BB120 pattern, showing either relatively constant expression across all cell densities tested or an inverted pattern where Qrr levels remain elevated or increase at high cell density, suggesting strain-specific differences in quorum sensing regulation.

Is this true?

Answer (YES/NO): YES